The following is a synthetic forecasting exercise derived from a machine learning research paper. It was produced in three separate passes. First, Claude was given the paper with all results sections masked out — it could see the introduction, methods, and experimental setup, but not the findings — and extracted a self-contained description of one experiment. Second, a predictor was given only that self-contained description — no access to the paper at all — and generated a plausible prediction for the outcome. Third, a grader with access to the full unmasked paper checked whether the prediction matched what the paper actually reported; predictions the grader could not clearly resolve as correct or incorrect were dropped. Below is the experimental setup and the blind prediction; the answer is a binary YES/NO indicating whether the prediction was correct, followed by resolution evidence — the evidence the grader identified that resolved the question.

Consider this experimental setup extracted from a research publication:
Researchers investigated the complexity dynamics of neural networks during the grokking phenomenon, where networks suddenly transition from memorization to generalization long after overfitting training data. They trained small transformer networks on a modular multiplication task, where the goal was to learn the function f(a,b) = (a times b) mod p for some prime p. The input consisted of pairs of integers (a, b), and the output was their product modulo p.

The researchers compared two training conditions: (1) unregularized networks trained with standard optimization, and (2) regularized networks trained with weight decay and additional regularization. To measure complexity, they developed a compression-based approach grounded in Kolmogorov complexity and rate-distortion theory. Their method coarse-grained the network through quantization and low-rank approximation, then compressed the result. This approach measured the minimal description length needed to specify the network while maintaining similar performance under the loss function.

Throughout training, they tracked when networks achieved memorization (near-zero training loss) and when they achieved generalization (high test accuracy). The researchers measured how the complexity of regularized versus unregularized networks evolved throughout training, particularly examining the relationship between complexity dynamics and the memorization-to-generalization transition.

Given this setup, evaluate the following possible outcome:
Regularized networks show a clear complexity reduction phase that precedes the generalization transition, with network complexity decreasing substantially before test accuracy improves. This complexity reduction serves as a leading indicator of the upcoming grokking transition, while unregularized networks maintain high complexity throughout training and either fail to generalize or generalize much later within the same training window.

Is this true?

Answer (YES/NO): NO